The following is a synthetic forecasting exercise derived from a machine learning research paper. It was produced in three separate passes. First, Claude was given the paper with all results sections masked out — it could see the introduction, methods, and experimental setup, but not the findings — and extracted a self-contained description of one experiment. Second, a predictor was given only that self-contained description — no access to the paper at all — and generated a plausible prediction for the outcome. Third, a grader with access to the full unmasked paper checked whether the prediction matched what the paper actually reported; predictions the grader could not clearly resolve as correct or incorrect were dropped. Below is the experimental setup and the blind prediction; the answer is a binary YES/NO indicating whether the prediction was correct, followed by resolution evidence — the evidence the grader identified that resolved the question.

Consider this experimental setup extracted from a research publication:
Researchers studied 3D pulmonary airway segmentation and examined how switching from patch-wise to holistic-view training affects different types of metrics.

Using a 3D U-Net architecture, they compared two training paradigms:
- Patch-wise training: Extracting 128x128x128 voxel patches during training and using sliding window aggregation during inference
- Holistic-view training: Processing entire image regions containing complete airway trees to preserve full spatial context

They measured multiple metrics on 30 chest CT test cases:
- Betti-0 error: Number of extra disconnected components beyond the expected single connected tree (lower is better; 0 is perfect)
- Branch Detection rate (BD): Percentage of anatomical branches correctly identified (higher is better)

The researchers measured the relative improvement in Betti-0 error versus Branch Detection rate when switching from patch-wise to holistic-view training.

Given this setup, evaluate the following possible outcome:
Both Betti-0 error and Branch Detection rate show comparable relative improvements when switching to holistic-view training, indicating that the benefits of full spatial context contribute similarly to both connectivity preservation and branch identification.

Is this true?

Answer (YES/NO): NO